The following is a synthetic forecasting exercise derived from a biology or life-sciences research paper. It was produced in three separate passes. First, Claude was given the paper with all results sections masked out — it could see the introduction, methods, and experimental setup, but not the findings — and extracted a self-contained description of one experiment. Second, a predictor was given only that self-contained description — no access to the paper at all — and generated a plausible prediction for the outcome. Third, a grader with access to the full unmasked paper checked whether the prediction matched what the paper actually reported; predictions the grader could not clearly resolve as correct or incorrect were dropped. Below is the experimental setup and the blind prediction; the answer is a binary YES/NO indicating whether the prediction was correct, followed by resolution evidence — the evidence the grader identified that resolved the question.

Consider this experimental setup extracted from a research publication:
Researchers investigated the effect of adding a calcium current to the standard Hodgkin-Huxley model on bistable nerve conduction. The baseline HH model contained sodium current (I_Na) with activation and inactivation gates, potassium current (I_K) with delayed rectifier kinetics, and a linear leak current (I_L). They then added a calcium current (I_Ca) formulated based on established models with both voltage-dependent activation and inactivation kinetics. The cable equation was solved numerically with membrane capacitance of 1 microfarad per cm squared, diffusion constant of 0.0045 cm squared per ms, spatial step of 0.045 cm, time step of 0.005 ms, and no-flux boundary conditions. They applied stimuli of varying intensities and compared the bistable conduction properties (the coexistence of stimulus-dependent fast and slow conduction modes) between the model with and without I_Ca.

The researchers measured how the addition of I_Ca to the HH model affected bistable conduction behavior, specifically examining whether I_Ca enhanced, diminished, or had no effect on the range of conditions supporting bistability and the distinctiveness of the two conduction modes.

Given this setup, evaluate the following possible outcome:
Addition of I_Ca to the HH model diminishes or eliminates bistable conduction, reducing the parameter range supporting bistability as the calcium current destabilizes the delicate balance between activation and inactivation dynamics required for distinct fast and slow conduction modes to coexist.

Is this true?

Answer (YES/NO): NO